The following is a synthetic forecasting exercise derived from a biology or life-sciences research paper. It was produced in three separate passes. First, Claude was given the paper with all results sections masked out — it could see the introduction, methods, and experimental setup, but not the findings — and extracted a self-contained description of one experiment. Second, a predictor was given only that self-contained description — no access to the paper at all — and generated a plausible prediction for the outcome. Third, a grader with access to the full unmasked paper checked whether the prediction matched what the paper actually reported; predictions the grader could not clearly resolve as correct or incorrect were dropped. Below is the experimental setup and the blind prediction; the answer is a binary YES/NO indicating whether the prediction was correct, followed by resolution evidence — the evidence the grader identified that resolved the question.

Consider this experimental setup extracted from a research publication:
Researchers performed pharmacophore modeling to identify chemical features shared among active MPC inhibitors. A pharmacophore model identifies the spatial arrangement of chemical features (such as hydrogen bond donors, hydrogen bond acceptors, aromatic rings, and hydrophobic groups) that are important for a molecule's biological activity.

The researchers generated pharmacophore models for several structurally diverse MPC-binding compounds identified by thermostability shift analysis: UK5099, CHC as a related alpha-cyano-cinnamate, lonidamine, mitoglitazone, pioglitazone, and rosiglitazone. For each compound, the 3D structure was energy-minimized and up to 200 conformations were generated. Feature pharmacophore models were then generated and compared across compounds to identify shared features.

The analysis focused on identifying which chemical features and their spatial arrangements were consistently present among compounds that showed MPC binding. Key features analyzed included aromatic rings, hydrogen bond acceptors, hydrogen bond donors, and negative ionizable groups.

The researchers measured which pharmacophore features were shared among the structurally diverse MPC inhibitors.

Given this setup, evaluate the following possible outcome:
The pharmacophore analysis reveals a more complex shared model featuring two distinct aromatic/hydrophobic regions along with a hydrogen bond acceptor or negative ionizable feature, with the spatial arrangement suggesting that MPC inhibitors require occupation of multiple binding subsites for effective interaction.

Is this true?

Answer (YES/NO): NO